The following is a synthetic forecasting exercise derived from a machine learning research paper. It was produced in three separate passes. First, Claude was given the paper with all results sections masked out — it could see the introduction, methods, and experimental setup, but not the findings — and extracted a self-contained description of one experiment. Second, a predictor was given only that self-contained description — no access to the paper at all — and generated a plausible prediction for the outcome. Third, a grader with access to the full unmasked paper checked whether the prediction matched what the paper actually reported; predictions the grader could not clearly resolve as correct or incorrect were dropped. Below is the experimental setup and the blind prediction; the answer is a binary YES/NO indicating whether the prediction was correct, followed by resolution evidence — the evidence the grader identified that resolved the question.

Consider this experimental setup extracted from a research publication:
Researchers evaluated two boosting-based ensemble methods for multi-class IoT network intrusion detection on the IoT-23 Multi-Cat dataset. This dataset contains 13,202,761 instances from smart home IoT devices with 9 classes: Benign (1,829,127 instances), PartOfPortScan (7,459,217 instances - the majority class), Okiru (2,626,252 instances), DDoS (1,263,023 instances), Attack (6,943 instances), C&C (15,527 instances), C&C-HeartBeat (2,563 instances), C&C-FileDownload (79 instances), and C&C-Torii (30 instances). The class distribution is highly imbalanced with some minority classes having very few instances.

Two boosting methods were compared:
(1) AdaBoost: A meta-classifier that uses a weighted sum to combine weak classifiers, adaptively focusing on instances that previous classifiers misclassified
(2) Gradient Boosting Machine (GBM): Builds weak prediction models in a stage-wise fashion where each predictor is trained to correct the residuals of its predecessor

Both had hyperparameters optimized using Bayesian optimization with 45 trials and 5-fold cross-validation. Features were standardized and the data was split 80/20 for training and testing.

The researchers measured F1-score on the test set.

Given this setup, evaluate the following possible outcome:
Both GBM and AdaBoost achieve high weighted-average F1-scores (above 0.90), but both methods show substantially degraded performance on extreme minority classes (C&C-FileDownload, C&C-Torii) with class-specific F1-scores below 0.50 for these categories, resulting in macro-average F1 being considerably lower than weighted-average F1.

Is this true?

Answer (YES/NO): NO